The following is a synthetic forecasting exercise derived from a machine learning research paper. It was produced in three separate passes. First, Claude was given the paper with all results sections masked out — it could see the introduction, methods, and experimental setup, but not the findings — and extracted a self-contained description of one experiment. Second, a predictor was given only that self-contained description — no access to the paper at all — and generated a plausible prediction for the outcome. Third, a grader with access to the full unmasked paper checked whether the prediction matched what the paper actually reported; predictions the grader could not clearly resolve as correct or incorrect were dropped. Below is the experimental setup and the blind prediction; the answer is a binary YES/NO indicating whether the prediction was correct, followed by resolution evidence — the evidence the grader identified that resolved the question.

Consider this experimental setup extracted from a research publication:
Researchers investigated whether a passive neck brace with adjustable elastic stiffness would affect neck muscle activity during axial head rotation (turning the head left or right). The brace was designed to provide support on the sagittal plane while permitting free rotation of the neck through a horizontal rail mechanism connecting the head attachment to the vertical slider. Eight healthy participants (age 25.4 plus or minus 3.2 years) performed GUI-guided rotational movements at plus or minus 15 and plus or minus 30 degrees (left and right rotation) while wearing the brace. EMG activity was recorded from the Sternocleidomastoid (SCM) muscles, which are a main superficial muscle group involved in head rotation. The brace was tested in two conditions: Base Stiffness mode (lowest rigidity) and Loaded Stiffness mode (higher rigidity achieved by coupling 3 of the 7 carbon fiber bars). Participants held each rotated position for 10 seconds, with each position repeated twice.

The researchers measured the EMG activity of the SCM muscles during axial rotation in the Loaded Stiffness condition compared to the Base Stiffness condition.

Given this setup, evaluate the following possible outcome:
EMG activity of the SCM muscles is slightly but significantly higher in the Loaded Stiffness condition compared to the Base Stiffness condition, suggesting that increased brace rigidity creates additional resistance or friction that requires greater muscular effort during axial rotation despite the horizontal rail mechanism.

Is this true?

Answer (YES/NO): NO